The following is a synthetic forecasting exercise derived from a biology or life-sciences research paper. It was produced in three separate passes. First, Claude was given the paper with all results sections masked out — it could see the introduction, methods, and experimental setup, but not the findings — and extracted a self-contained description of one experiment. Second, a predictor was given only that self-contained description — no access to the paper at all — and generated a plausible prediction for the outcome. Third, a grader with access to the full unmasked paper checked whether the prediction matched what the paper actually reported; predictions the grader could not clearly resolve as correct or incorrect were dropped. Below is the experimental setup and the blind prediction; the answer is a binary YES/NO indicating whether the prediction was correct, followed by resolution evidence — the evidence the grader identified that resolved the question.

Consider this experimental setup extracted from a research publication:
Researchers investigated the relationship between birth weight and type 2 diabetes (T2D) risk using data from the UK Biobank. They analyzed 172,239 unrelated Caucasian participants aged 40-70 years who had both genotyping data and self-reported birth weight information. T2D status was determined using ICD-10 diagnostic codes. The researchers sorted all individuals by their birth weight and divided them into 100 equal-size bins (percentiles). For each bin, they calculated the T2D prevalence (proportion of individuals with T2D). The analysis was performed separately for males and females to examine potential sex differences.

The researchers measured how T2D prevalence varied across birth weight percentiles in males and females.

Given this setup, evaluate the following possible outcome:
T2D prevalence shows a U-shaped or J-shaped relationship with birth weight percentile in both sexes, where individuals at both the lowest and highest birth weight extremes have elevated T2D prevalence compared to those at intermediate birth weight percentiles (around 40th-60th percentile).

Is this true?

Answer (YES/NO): YES